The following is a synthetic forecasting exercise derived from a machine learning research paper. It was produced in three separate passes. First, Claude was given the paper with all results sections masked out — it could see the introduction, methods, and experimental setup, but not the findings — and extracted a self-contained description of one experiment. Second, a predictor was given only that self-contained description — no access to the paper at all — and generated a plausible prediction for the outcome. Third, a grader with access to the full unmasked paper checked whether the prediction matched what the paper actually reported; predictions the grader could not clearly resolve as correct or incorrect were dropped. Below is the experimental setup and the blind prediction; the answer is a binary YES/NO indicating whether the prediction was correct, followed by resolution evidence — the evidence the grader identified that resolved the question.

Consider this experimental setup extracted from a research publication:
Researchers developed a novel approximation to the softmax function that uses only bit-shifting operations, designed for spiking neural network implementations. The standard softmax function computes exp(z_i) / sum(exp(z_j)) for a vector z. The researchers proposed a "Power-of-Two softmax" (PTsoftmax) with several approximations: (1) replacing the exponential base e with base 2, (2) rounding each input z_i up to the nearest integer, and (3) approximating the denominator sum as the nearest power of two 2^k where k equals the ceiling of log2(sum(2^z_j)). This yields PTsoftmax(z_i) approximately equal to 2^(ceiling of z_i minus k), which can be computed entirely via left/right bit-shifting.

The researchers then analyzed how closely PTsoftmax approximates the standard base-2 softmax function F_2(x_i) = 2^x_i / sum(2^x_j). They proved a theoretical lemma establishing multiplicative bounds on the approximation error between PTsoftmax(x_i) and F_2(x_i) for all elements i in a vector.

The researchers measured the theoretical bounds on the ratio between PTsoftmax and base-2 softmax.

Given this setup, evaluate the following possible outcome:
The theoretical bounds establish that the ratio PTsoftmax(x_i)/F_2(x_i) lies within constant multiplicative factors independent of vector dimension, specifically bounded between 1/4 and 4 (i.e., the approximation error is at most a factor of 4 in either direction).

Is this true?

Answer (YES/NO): NO